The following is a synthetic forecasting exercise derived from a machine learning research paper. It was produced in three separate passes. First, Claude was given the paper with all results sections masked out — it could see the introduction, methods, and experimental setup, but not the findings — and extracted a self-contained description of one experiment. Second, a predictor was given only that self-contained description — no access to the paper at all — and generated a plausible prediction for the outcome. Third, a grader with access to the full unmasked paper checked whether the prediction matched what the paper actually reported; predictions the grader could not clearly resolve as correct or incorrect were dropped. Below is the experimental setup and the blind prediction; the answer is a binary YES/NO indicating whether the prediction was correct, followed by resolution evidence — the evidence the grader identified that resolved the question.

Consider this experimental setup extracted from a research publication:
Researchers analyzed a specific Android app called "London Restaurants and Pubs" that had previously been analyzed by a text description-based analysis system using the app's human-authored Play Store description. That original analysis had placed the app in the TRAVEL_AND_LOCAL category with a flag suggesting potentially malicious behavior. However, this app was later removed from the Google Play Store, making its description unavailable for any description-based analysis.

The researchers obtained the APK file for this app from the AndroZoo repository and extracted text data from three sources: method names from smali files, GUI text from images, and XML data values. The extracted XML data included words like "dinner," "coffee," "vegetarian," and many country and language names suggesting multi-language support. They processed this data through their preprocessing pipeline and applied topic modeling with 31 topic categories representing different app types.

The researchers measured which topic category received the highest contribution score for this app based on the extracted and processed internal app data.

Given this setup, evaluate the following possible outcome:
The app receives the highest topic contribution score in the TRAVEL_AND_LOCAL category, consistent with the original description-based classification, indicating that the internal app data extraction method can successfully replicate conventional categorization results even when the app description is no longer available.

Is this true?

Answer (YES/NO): NO